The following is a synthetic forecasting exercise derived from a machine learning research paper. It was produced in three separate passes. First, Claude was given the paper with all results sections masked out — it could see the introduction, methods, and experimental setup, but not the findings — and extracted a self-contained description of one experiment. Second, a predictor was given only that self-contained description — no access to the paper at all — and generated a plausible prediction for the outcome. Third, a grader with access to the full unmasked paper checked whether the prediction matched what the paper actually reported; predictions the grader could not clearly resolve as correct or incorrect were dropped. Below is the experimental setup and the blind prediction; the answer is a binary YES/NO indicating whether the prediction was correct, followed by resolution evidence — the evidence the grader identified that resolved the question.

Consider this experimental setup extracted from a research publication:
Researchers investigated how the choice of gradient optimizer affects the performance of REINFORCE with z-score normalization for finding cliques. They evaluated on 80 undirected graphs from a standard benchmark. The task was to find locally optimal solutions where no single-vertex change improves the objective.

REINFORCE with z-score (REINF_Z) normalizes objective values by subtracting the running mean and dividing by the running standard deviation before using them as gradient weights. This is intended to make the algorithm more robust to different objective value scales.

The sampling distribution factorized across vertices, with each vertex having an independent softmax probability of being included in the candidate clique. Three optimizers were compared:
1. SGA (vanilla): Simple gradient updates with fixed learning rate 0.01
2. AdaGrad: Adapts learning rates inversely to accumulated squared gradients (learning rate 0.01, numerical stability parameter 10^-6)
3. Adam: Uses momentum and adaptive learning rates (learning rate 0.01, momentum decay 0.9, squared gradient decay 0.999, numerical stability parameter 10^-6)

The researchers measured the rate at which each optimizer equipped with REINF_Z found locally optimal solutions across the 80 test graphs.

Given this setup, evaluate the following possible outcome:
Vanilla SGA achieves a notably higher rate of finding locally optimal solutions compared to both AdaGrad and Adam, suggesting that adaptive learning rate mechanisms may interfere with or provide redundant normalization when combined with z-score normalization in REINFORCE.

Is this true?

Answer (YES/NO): NO